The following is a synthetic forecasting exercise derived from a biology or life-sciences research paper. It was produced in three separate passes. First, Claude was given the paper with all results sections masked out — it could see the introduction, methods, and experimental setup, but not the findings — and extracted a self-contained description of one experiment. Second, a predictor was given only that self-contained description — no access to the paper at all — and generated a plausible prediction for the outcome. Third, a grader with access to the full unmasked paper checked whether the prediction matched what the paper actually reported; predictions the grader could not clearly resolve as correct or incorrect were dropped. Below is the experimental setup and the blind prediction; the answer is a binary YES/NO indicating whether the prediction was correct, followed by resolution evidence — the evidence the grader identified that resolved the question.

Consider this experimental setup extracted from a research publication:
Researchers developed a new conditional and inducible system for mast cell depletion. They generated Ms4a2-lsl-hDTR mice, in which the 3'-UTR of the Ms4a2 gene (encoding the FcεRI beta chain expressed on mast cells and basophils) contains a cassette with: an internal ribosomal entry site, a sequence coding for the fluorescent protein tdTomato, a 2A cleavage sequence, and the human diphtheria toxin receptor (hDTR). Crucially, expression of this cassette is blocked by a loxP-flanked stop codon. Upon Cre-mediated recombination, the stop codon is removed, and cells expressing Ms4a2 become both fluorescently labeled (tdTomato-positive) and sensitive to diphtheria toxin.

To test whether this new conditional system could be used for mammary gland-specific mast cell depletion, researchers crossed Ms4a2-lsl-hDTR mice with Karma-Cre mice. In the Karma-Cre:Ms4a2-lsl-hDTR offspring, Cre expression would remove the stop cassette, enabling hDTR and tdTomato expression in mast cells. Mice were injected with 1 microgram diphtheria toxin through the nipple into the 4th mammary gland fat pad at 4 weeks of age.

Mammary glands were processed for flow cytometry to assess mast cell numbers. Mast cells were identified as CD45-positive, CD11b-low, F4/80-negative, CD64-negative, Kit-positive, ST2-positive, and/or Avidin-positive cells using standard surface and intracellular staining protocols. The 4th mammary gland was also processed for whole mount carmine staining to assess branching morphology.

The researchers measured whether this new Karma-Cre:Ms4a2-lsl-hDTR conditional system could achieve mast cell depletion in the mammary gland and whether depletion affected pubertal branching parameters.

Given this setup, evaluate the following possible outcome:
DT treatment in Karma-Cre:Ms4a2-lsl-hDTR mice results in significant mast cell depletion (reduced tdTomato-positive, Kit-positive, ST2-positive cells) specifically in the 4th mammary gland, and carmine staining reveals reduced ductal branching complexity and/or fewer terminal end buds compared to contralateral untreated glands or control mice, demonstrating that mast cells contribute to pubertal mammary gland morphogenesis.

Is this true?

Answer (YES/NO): NO